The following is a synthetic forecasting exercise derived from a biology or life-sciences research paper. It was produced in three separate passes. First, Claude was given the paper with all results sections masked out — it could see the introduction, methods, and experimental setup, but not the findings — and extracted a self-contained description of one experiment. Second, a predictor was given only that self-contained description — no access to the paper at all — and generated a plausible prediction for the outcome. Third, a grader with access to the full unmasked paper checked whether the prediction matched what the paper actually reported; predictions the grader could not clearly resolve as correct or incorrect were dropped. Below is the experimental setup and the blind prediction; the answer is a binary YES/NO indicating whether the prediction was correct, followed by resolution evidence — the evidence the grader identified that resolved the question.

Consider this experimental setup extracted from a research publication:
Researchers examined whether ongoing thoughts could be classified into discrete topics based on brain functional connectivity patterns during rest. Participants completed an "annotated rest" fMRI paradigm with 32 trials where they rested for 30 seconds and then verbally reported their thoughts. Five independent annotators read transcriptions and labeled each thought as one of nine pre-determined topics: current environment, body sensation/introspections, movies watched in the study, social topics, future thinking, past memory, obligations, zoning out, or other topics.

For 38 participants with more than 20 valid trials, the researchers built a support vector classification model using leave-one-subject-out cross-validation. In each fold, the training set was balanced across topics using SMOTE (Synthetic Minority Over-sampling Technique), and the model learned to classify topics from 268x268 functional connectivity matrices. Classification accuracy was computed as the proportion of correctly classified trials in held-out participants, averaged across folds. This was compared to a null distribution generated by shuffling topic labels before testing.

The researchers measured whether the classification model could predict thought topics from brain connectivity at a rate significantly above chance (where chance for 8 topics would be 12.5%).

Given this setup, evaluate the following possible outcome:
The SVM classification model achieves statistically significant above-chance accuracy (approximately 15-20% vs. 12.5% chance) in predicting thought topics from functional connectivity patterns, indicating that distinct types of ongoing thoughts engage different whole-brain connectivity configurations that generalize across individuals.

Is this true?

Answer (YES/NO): NO